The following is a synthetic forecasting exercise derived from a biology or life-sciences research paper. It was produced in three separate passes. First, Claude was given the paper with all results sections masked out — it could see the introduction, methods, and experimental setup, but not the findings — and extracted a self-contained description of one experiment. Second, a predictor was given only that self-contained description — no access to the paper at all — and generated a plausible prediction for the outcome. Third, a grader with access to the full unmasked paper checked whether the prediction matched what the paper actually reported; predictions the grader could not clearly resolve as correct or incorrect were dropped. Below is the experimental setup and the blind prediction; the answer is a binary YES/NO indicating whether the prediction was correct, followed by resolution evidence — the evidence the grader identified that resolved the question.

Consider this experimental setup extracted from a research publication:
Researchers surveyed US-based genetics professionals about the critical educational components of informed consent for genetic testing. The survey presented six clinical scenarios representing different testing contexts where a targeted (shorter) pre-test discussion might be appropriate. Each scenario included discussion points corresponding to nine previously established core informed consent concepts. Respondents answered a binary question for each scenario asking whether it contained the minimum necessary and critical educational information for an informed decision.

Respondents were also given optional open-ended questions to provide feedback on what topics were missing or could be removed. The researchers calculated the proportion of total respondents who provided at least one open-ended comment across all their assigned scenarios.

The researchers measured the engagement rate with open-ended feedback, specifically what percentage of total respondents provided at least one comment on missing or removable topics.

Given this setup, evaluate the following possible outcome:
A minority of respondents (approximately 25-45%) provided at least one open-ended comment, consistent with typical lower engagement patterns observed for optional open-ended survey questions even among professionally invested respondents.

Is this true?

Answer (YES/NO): NO